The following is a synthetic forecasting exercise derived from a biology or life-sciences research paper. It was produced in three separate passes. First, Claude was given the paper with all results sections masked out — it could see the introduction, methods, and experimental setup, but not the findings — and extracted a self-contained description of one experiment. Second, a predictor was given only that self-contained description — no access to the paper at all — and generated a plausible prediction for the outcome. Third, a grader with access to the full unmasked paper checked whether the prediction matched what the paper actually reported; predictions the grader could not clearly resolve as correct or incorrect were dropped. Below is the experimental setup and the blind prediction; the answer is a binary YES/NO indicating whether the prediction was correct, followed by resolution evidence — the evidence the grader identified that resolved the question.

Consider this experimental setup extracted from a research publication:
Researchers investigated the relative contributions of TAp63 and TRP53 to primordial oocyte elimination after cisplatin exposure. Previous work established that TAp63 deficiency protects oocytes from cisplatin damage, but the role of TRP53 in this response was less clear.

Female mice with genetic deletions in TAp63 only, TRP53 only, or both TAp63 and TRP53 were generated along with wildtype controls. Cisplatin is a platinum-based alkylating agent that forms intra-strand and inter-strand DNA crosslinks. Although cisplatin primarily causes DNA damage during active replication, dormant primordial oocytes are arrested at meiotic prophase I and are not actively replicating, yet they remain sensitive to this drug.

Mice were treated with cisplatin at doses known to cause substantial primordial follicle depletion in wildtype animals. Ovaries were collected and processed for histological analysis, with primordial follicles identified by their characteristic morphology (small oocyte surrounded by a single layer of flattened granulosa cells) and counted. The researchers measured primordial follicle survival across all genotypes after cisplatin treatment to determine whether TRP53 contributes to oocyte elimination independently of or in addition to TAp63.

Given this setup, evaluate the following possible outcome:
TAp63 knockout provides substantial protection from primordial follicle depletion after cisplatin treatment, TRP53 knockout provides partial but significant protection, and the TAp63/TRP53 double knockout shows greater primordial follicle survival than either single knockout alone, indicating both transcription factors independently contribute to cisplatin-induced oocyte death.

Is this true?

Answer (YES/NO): NO